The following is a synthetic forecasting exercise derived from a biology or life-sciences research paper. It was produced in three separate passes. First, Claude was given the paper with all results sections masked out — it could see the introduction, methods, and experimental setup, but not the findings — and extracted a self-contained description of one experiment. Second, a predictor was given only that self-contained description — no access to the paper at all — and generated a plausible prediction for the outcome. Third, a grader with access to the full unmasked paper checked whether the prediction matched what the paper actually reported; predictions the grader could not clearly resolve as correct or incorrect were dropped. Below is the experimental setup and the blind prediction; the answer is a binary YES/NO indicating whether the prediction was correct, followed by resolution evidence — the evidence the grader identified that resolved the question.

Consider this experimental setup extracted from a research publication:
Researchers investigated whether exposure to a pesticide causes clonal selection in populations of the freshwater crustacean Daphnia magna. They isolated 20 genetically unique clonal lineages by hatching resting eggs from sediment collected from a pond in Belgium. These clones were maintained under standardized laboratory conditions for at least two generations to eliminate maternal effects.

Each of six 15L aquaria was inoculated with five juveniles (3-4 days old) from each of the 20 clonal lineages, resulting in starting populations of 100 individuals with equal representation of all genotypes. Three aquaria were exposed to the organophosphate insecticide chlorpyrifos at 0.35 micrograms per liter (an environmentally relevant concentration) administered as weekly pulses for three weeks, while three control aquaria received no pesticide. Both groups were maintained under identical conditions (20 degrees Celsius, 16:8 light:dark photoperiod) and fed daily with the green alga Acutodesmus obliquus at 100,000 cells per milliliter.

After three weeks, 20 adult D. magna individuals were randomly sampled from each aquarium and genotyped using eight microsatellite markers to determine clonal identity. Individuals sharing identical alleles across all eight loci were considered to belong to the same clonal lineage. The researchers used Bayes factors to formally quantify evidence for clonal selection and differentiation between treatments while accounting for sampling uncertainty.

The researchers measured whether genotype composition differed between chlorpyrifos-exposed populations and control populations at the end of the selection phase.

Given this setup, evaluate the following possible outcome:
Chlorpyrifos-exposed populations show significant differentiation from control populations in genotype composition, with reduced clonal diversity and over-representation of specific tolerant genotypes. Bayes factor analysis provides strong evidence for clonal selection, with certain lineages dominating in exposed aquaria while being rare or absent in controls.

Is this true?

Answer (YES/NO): YES